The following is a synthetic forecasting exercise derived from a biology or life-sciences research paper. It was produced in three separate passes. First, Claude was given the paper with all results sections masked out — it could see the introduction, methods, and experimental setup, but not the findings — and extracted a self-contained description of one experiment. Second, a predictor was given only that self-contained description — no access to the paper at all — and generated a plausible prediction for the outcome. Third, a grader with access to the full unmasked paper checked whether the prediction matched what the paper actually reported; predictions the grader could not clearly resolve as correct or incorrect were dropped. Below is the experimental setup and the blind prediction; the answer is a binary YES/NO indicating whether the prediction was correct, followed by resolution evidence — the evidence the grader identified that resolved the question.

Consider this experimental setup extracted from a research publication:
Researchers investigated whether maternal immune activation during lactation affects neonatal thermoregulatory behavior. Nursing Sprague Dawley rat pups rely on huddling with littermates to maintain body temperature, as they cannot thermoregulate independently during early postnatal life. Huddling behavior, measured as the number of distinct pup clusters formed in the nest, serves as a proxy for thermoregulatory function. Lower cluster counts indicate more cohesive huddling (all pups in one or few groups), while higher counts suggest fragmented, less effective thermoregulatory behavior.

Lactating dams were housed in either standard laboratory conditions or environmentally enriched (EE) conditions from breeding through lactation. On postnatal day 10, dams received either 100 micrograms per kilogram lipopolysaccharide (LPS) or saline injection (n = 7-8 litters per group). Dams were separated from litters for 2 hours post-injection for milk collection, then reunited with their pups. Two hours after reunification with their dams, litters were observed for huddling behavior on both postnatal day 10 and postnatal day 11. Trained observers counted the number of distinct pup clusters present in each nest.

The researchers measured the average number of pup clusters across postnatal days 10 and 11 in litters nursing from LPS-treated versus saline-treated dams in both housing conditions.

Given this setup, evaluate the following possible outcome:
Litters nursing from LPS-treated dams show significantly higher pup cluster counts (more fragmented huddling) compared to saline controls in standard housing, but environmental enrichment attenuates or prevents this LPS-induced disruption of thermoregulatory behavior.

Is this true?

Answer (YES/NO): YES